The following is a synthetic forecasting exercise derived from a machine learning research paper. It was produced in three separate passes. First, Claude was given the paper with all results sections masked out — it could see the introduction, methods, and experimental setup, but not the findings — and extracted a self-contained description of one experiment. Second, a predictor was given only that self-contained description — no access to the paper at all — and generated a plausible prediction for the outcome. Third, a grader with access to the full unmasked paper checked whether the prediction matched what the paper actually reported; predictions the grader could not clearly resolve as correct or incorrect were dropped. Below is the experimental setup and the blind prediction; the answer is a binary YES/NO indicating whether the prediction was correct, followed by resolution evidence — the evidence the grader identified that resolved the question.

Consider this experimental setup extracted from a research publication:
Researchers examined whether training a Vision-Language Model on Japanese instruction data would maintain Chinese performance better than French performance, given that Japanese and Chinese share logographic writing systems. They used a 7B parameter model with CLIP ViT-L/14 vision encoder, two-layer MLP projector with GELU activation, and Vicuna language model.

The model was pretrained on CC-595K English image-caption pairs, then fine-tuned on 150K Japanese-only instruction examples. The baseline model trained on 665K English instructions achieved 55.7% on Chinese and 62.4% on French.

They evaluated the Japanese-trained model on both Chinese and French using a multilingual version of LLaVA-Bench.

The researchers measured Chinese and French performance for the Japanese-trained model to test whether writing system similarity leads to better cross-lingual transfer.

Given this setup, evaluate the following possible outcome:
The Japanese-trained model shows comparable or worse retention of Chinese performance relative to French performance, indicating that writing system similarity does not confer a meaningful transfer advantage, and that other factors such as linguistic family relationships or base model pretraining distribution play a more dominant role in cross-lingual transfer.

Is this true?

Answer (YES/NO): YES